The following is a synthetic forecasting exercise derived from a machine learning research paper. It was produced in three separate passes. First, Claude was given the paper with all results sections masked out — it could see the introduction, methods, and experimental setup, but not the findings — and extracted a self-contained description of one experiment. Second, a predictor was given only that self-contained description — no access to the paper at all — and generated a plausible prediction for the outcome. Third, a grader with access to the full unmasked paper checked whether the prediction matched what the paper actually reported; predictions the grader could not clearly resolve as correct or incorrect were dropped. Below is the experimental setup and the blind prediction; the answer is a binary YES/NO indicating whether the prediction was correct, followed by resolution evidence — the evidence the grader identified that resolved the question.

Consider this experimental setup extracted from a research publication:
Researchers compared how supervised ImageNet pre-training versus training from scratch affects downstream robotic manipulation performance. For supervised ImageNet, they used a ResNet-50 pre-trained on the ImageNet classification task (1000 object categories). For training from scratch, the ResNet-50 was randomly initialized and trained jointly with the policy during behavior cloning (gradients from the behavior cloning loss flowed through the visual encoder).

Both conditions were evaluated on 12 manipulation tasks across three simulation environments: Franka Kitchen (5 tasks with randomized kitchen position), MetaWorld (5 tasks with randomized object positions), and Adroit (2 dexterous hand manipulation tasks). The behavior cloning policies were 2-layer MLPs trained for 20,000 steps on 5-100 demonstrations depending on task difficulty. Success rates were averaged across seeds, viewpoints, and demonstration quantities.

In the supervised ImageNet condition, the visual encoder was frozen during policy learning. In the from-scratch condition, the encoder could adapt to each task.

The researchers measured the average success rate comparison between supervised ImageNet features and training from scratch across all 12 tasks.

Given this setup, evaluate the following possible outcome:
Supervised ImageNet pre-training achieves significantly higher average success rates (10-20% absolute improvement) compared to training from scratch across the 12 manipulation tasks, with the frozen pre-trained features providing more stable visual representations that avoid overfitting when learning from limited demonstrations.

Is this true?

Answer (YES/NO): NO